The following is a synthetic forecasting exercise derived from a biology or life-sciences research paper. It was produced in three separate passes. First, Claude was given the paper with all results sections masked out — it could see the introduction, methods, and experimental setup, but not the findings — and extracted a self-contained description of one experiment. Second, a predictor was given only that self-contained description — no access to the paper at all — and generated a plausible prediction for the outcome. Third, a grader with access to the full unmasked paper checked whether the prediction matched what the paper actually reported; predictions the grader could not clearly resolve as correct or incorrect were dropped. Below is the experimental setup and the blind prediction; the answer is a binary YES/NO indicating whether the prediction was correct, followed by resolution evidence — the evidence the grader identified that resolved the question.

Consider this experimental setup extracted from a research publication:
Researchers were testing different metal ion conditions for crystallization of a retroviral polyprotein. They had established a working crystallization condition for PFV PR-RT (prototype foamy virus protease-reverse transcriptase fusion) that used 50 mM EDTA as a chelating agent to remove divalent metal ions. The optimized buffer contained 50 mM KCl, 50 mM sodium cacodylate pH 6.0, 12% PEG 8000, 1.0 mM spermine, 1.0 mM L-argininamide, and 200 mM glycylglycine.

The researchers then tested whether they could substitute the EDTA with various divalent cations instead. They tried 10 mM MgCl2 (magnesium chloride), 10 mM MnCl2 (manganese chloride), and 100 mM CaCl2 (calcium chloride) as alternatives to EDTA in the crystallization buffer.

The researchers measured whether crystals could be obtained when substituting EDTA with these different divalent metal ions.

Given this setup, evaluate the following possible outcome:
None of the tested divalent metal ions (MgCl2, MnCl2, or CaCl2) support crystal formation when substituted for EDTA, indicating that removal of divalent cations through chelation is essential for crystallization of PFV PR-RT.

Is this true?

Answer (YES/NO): NO